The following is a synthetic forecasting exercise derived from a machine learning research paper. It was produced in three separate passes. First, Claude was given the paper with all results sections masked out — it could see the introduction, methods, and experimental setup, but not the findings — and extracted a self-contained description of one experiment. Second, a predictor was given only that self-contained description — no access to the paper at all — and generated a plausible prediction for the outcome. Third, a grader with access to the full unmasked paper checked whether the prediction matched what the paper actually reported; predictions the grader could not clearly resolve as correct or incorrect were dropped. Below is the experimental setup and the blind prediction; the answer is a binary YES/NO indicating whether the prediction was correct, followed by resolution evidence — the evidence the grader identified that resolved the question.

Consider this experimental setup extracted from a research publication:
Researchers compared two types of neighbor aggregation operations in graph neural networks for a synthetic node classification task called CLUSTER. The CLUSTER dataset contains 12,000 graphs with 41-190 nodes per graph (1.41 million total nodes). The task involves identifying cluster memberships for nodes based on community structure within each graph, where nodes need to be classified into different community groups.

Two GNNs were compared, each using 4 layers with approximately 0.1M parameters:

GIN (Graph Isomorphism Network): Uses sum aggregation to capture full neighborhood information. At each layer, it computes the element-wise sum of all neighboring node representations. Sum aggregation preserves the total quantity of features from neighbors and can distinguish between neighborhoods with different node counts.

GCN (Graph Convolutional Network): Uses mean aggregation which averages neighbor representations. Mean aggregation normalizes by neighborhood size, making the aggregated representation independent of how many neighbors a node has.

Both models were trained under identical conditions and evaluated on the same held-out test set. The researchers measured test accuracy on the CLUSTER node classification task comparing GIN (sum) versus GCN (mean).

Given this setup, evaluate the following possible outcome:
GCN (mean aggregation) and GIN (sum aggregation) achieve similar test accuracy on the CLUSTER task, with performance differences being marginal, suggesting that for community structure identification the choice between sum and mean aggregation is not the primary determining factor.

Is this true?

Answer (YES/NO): NO